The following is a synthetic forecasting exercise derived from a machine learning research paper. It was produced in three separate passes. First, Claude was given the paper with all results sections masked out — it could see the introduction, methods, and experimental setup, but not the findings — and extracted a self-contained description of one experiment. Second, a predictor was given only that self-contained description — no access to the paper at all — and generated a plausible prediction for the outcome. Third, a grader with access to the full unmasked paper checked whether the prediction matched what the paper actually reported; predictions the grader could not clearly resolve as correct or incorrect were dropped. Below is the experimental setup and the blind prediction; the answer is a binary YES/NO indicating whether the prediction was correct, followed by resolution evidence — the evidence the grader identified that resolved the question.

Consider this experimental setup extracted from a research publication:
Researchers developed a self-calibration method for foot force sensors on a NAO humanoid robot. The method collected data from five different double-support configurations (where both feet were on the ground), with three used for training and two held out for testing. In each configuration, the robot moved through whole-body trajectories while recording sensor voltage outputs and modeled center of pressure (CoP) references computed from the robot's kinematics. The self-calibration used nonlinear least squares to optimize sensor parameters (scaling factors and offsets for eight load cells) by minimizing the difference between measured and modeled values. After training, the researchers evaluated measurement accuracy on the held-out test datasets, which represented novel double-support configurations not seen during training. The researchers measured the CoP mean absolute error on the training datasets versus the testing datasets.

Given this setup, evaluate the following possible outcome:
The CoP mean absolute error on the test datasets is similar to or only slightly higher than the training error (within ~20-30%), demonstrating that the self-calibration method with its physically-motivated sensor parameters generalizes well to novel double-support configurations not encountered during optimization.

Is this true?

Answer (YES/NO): YES